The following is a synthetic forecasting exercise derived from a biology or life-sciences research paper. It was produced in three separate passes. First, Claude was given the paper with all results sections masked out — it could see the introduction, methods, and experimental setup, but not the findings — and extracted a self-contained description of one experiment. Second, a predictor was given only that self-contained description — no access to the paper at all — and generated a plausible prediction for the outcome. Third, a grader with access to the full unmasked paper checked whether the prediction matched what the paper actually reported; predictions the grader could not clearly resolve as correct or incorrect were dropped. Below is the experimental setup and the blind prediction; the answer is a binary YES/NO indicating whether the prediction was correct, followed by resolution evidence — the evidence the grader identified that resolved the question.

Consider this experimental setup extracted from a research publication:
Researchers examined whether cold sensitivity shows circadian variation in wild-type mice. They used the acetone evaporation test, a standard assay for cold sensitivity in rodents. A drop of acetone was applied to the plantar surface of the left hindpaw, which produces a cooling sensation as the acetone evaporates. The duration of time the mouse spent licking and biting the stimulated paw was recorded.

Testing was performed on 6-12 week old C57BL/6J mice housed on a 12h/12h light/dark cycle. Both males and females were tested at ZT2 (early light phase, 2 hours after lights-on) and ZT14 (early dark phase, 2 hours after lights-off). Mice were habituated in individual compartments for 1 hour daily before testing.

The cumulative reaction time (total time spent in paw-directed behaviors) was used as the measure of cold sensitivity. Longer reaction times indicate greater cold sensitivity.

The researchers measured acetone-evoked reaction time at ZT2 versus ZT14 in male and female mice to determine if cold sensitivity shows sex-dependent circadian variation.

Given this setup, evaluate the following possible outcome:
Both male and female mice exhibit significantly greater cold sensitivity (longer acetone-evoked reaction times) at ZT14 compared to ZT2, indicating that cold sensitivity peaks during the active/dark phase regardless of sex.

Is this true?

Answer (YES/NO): NO